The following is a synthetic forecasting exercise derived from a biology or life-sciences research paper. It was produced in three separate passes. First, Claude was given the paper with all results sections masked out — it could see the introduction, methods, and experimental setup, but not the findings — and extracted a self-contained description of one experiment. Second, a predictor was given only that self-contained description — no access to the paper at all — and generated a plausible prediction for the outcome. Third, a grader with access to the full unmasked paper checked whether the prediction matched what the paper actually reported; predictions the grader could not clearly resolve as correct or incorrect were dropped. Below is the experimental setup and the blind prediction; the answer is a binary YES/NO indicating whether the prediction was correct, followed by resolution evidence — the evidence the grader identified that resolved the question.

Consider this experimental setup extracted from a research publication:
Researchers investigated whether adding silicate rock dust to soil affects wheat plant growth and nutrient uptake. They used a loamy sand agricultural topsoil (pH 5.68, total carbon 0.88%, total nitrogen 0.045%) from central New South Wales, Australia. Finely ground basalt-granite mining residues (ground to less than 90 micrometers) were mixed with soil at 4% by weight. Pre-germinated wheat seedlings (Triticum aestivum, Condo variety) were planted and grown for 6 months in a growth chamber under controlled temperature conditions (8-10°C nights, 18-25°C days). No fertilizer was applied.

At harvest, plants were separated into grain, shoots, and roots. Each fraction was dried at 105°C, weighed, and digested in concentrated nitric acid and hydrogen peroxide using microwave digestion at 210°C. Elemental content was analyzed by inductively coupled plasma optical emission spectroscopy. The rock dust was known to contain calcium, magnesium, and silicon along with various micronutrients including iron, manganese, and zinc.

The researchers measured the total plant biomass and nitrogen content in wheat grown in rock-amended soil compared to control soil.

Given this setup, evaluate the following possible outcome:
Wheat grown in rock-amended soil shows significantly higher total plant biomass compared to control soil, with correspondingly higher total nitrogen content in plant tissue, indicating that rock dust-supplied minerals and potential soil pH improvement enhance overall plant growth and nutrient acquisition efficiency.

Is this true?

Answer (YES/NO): NO